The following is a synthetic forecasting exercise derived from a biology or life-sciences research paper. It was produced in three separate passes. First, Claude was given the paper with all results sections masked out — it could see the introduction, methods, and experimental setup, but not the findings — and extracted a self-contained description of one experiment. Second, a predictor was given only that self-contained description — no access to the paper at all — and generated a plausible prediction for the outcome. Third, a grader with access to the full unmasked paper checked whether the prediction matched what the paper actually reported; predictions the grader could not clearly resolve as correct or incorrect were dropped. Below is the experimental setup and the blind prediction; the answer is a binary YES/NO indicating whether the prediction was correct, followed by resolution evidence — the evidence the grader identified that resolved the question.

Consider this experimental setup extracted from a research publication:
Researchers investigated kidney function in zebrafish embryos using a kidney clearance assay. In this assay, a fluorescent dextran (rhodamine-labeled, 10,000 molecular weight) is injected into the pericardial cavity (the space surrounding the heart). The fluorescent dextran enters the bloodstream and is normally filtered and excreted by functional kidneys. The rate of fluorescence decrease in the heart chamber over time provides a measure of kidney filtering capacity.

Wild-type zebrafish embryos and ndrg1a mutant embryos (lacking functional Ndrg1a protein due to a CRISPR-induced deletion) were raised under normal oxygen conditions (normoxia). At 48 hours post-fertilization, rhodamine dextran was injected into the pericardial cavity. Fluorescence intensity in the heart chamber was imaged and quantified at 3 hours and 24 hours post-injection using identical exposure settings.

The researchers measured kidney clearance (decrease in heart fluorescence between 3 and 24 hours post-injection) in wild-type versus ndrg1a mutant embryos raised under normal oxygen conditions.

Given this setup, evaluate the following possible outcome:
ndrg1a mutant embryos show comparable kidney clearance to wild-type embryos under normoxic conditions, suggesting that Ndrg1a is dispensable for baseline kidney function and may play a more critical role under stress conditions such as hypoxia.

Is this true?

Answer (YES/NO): YES